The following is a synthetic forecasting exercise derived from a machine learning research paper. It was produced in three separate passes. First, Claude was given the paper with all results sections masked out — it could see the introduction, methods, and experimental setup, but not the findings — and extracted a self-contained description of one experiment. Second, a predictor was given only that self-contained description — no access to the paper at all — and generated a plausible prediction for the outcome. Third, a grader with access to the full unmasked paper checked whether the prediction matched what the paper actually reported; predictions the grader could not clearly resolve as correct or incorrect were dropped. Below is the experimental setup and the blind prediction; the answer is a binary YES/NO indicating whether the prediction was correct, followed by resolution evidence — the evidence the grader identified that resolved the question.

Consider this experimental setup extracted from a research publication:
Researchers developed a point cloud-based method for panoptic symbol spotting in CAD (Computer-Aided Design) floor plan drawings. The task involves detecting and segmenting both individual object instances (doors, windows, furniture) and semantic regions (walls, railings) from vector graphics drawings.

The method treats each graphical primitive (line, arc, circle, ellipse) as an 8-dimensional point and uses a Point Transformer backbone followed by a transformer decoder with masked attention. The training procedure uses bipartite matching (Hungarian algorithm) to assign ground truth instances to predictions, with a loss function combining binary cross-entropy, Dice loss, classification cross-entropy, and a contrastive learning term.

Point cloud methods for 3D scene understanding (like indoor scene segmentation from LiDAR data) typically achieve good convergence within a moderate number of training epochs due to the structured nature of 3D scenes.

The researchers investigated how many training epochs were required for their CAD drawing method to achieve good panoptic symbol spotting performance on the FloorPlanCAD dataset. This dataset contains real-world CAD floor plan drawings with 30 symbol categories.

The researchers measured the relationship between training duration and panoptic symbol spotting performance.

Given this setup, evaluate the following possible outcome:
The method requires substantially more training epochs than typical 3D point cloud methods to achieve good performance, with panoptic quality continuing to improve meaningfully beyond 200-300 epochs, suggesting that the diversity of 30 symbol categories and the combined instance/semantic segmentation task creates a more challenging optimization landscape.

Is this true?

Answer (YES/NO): YES